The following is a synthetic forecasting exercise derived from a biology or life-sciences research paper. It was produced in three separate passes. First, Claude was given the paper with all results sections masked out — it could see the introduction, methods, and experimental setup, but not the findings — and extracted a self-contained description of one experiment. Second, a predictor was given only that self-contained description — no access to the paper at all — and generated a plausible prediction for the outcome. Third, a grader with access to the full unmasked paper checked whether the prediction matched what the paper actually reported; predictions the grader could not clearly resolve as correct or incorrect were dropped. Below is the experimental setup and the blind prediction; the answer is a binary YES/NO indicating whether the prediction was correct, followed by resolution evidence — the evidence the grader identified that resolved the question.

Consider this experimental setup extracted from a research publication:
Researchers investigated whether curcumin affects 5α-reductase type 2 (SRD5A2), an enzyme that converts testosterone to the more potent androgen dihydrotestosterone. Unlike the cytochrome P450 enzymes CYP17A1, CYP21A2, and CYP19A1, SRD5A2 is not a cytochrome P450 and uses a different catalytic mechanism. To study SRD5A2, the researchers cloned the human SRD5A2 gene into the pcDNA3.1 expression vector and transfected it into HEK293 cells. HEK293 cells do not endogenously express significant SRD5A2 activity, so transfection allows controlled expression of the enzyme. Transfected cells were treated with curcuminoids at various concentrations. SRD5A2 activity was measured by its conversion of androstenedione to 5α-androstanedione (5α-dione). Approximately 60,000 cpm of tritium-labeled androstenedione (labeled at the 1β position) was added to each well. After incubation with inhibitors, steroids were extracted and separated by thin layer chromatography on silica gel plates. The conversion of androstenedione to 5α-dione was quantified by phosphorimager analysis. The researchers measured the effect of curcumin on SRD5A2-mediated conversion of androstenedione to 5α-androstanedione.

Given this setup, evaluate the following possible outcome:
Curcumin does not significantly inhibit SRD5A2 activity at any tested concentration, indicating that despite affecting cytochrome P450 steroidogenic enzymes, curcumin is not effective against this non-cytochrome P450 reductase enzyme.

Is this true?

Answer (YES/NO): YES